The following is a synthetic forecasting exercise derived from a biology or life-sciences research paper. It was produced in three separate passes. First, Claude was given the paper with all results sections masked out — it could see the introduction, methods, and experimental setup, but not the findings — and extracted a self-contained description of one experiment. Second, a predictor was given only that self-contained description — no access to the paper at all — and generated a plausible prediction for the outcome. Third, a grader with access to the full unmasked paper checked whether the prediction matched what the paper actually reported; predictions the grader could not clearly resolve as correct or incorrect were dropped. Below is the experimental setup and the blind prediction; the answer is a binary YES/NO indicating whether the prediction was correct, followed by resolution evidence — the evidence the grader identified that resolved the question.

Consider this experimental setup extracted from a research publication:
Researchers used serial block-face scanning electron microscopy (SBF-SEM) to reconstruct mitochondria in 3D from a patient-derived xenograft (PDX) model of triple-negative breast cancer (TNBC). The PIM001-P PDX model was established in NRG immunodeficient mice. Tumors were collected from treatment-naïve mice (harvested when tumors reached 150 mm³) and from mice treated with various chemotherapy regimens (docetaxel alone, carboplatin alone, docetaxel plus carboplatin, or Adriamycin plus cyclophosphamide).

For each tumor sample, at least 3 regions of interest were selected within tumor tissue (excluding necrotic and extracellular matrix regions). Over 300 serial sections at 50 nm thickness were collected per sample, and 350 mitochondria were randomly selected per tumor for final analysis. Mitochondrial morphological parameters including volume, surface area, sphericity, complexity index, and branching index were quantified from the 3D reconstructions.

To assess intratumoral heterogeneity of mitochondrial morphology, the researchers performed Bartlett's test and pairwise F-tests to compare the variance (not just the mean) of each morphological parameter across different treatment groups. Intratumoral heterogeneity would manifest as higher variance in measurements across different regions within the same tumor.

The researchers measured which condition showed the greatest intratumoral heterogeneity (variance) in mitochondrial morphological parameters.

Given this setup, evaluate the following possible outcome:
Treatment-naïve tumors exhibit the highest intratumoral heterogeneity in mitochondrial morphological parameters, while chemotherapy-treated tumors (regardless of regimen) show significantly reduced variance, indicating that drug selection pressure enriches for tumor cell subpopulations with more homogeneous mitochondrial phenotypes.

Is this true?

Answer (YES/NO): YES